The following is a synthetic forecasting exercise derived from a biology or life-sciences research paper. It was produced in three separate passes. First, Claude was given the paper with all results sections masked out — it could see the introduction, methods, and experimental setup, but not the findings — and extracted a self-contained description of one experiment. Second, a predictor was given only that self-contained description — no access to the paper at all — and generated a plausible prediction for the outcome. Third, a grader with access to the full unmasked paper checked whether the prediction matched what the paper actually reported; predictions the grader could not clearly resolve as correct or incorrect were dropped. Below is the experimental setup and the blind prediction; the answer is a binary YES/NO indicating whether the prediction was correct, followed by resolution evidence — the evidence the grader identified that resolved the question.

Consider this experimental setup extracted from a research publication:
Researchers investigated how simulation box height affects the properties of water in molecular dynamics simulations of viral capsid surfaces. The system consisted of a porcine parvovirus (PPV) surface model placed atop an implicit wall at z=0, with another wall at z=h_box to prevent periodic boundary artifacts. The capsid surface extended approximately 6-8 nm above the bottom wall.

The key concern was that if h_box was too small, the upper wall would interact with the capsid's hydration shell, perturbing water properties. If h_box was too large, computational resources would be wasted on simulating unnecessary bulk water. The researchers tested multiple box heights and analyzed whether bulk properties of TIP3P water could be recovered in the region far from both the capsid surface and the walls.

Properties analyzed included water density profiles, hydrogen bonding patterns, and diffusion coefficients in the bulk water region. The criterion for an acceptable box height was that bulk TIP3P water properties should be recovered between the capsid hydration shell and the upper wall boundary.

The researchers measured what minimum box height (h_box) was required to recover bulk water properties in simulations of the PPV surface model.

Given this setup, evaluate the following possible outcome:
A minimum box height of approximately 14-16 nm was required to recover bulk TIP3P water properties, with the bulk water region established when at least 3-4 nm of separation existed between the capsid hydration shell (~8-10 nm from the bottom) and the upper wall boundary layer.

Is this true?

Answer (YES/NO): NO